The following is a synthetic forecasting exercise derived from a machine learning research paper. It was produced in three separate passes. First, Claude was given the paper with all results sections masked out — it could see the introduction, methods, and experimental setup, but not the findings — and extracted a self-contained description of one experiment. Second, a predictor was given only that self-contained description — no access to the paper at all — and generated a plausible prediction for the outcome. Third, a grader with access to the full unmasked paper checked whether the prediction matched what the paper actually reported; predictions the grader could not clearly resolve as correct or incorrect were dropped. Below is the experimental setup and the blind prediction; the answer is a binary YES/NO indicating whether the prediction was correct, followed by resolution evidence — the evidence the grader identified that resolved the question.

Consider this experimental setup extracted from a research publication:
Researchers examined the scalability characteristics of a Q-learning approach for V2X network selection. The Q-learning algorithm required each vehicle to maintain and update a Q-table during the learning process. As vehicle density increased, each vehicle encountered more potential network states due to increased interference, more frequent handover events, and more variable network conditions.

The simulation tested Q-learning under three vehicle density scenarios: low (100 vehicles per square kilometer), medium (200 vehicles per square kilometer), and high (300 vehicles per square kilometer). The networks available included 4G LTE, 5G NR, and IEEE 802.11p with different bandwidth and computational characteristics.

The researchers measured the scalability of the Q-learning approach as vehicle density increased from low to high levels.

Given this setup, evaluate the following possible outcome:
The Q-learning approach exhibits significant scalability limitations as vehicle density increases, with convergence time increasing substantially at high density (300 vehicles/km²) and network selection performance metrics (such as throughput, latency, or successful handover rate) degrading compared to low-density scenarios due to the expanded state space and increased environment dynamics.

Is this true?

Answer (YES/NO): YES